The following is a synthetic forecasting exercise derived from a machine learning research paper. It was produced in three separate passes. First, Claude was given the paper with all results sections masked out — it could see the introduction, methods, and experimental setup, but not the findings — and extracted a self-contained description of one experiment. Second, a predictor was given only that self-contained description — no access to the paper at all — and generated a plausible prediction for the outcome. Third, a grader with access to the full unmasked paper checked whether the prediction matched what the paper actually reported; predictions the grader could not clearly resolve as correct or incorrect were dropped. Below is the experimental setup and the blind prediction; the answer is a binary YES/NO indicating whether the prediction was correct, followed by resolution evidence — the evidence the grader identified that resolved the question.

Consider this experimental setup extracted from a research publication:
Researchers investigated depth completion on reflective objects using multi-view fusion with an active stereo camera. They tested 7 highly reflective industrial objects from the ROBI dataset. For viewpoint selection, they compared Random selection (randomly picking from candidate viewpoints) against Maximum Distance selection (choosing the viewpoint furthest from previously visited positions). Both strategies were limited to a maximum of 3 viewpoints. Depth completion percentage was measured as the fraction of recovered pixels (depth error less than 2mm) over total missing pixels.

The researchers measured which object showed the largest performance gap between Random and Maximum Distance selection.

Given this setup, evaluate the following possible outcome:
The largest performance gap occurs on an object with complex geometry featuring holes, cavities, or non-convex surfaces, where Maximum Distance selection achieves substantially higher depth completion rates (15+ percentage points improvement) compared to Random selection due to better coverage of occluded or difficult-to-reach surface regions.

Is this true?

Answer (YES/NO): NO